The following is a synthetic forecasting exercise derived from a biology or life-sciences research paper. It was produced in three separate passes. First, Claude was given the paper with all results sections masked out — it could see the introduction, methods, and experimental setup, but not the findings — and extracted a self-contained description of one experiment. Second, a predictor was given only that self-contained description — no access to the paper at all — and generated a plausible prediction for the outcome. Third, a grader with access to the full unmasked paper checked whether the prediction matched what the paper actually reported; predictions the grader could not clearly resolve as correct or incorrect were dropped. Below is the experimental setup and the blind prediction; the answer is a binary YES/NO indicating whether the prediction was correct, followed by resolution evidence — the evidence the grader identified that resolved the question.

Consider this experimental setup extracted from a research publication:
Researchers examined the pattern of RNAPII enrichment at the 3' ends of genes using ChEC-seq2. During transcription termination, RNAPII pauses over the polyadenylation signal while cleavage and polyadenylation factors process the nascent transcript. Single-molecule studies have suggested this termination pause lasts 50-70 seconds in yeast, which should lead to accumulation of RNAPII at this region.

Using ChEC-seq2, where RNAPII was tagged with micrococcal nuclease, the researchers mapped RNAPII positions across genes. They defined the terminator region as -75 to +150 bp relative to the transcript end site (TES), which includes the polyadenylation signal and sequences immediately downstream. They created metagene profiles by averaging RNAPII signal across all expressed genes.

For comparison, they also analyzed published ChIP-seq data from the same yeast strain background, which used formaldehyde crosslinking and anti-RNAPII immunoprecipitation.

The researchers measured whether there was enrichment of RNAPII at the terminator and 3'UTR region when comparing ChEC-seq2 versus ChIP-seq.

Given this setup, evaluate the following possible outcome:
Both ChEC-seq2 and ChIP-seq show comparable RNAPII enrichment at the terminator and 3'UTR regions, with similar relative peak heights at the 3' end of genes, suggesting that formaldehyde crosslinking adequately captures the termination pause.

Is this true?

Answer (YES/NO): NO